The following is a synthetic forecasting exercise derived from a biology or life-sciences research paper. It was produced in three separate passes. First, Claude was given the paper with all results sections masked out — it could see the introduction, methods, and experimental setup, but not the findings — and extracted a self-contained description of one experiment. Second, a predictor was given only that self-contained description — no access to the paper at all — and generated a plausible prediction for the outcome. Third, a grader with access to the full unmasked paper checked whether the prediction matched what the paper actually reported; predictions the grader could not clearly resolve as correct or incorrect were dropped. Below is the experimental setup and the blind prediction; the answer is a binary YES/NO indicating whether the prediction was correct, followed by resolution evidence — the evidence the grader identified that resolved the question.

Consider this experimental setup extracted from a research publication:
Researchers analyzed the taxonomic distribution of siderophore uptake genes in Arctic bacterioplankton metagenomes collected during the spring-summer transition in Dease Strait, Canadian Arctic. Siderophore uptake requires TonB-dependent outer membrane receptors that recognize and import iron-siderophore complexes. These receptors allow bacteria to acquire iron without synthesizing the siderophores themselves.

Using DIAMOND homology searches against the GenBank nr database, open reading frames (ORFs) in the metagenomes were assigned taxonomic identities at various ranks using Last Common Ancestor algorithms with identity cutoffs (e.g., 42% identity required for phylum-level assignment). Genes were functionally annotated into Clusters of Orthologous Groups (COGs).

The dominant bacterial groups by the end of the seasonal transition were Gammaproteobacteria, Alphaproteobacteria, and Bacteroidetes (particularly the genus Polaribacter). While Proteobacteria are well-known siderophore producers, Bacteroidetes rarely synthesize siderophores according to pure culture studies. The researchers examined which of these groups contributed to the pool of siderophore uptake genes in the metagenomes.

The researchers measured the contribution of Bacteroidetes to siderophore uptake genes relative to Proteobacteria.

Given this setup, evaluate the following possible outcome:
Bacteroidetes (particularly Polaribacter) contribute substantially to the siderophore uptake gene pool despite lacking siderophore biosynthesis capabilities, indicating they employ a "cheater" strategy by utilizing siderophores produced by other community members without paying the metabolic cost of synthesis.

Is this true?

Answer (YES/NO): YES